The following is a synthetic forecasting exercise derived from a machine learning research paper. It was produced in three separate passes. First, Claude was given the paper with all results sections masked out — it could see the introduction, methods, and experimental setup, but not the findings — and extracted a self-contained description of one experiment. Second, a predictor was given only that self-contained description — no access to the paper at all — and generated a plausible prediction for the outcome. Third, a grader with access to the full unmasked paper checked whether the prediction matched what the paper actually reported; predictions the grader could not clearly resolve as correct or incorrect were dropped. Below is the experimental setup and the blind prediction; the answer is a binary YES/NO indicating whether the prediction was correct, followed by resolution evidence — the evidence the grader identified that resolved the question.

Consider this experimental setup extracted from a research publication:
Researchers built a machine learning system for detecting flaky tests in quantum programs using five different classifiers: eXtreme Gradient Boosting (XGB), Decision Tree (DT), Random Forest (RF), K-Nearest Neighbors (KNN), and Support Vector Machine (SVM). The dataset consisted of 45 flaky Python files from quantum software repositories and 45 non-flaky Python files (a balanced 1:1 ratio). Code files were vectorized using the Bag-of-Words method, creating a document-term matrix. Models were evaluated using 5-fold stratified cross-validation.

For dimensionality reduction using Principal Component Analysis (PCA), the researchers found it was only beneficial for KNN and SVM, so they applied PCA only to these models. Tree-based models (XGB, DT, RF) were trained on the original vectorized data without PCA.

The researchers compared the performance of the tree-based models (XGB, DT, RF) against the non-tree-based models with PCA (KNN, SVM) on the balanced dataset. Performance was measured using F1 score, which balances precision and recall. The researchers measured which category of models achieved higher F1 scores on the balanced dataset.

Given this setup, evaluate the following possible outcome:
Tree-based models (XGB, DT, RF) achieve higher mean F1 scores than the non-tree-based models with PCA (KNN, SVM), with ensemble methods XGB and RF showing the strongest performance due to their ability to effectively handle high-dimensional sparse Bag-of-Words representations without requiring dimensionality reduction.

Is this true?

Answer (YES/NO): YES